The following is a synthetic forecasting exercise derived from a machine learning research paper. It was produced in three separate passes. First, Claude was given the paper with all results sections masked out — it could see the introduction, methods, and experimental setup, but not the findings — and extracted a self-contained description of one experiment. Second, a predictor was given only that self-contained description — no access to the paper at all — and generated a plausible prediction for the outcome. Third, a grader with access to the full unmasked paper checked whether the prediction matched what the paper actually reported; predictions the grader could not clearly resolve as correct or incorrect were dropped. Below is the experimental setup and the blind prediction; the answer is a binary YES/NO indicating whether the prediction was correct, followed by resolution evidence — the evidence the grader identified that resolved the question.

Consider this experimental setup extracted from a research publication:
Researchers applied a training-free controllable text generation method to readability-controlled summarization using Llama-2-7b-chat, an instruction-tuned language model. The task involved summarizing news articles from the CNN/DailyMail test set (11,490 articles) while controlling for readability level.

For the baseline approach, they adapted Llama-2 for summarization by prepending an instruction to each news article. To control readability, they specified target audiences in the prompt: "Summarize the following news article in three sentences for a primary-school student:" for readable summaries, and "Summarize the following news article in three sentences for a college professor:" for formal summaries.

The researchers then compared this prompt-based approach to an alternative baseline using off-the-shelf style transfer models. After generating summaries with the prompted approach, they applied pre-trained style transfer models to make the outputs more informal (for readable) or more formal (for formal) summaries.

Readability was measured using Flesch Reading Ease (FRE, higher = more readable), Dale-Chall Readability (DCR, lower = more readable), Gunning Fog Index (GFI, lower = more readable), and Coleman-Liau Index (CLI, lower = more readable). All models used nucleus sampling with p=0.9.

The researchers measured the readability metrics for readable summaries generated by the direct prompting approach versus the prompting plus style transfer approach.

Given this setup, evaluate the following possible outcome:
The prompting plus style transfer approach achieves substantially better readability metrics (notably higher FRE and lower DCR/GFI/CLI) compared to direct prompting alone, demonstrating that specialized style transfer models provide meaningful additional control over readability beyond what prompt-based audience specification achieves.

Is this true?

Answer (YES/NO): NO